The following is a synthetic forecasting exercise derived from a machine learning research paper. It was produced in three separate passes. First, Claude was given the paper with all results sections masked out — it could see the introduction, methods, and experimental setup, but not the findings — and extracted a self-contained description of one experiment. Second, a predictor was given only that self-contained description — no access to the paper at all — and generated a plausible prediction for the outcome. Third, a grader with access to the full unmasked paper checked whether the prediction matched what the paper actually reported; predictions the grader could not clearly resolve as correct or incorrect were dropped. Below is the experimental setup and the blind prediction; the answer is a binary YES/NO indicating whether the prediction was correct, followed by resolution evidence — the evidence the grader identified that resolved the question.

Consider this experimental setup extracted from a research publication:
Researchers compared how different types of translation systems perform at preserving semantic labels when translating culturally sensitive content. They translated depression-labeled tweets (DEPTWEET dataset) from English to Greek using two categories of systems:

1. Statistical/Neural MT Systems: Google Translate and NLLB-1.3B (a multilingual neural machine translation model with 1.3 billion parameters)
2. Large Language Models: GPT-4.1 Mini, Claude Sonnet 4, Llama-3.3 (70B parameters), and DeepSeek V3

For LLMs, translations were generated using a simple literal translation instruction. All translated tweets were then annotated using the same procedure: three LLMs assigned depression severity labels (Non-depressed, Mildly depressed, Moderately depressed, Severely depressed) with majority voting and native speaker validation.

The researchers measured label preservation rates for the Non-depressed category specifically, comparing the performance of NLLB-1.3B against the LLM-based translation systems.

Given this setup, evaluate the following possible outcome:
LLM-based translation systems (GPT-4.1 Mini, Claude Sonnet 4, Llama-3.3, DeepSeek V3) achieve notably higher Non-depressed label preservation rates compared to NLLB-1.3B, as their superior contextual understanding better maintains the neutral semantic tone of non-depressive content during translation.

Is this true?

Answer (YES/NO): NO